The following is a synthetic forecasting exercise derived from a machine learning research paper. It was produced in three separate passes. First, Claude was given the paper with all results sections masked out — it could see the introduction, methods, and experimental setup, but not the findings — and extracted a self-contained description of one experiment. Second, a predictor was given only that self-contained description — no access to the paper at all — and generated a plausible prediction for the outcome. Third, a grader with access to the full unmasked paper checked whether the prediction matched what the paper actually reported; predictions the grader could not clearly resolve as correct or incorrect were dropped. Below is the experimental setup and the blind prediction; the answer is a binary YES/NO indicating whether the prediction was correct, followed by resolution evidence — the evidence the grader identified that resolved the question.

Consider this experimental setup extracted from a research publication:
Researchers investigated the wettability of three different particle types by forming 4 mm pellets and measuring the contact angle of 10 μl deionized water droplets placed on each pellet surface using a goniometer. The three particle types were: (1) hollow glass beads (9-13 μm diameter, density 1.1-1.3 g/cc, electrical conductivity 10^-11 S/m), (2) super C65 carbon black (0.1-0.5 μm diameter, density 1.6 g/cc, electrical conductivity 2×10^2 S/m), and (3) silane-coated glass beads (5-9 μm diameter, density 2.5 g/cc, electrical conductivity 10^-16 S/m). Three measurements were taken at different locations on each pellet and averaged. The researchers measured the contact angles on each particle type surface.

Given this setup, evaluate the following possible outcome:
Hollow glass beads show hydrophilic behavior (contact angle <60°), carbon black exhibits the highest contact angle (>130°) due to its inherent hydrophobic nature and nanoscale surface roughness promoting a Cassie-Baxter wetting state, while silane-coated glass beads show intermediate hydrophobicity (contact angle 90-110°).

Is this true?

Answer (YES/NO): NO